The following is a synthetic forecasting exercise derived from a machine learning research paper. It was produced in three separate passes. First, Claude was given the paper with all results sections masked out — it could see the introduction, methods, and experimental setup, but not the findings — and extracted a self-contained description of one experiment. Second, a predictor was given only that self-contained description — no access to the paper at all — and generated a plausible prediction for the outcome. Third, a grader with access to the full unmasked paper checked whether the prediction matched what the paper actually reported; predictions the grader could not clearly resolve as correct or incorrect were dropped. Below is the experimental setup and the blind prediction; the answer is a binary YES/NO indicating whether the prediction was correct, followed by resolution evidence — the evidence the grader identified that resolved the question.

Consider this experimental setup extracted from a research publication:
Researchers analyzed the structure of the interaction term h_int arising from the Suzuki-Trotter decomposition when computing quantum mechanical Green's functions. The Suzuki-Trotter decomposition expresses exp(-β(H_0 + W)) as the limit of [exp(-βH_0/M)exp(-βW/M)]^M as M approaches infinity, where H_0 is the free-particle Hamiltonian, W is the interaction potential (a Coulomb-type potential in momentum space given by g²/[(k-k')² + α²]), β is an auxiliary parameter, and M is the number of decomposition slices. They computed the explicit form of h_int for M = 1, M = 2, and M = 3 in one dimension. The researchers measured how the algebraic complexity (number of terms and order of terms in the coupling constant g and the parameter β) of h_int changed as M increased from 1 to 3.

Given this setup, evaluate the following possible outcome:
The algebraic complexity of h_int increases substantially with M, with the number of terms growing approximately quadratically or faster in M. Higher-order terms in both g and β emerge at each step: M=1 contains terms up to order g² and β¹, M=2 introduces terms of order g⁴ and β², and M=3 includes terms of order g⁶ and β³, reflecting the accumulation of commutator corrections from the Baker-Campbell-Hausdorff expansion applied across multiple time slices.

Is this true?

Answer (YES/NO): NO